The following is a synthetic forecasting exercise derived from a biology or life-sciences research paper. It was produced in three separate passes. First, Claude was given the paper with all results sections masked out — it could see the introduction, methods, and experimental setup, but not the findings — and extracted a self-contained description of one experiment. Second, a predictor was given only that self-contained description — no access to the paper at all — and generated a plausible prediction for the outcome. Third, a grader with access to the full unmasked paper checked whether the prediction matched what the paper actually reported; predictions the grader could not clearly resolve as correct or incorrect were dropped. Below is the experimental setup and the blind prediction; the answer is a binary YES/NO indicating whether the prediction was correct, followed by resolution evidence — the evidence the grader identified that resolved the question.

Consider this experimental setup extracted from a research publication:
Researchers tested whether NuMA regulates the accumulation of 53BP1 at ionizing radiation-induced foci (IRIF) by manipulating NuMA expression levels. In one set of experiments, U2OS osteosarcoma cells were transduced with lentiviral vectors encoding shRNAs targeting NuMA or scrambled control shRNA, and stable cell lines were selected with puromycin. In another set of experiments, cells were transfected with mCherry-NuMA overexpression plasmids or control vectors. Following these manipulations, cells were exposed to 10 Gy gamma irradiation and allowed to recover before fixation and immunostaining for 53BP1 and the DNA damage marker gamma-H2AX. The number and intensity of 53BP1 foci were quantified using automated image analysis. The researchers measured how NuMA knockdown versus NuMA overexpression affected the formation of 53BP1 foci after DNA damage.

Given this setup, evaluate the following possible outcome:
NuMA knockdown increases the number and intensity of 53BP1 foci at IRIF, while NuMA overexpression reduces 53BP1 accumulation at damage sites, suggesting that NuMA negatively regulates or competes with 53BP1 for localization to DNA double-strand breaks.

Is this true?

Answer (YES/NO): YES